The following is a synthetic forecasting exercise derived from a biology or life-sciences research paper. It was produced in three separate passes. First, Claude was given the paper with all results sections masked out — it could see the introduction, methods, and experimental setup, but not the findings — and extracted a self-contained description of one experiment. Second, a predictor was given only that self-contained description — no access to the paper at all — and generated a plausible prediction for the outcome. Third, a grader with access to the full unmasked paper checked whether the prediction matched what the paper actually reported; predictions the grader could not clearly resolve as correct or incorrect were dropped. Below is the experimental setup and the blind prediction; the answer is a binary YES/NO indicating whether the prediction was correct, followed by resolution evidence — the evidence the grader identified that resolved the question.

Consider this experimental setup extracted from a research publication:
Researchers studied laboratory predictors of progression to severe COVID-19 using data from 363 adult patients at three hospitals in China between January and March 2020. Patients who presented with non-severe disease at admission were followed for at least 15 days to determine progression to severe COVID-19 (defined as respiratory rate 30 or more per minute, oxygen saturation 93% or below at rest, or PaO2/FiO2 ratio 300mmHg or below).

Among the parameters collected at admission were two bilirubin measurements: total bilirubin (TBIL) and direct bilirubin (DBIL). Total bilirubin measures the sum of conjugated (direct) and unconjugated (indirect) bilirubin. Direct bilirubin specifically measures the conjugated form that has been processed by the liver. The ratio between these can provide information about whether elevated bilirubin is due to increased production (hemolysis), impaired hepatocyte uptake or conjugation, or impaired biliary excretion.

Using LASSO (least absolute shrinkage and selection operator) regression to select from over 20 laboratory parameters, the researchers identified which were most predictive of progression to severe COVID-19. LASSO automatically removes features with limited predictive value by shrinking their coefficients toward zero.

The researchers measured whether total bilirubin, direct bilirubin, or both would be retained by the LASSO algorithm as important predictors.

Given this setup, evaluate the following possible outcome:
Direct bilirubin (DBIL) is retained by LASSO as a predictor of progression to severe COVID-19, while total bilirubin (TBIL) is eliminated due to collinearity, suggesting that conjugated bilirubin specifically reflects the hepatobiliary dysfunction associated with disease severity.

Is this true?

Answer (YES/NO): NO